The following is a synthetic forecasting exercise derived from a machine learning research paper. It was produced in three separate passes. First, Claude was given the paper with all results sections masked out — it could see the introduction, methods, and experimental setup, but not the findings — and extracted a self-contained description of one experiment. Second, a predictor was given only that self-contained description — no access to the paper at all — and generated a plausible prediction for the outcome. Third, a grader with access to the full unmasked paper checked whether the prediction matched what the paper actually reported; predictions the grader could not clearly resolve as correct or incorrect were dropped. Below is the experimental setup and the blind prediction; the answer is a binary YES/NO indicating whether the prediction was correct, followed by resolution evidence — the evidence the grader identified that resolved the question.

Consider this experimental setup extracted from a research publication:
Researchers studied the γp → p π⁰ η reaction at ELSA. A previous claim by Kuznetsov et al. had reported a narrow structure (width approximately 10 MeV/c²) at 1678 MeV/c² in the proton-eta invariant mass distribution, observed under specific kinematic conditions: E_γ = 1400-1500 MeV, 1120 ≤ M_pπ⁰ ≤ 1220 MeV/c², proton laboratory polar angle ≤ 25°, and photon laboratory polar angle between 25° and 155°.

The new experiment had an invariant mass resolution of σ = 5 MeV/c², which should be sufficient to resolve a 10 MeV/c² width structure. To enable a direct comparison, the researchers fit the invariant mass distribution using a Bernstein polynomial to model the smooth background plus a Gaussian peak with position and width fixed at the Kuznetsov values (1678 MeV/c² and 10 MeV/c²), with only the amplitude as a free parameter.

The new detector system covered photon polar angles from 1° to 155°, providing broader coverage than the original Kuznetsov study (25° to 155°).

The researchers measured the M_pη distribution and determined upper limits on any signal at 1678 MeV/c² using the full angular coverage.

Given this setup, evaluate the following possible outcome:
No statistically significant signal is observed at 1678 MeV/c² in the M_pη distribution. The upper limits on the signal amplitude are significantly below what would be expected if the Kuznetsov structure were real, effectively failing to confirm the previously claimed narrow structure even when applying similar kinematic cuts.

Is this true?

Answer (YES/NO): YES